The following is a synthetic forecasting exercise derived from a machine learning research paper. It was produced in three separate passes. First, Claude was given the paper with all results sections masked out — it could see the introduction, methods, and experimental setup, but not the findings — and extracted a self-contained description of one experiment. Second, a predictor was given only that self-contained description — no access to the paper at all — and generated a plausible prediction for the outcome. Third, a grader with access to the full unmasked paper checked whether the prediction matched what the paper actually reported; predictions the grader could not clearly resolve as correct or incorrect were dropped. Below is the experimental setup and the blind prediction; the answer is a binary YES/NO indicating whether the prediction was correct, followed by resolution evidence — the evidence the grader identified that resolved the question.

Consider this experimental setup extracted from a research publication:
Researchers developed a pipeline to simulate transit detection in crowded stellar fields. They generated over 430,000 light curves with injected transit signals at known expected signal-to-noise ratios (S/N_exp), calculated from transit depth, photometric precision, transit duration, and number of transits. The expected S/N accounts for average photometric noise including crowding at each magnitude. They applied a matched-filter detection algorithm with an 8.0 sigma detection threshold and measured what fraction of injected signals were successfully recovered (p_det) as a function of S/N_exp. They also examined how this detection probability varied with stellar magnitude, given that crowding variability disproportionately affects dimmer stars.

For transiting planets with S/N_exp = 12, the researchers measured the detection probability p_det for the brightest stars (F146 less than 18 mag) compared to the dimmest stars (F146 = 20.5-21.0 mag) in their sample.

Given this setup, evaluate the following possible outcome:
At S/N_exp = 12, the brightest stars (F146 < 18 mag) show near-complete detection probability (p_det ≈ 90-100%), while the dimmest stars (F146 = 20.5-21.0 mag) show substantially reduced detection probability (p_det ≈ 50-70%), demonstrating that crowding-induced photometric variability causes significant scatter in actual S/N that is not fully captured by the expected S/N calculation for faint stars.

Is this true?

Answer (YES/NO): NO